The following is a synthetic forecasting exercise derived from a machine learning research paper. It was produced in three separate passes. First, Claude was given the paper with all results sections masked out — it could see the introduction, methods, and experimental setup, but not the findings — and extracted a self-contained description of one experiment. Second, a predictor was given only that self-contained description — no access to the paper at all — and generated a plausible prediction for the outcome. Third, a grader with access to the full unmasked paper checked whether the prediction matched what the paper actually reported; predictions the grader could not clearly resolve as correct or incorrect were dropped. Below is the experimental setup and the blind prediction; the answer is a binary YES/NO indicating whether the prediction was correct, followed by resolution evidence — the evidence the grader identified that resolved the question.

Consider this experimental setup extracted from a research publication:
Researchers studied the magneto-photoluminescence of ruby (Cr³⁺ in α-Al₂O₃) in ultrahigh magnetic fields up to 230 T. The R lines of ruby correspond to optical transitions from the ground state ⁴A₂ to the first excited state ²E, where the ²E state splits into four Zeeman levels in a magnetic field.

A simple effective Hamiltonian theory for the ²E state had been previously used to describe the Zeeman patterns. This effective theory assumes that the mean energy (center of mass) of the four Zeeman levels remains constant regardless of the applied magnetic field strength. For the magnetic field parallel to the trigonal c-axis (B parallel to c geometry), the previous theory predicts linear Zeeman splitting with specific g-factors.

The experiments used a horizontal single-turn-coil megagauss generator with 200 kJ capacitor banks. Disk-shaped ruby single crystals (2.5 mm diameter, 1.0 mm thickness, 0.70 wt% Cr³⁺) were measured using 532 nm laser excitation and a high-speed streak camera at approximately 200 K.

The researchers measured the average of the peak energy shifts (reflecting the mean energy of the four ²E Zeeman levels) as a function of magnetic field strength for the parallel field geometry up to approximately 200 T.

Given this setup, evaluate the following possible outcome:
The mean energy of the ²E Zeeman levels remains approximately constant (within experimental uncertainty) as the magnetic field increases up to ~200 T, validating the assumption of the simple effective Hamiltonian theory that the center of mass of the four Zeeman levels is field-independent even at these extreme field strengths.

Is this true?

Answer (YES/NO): NO